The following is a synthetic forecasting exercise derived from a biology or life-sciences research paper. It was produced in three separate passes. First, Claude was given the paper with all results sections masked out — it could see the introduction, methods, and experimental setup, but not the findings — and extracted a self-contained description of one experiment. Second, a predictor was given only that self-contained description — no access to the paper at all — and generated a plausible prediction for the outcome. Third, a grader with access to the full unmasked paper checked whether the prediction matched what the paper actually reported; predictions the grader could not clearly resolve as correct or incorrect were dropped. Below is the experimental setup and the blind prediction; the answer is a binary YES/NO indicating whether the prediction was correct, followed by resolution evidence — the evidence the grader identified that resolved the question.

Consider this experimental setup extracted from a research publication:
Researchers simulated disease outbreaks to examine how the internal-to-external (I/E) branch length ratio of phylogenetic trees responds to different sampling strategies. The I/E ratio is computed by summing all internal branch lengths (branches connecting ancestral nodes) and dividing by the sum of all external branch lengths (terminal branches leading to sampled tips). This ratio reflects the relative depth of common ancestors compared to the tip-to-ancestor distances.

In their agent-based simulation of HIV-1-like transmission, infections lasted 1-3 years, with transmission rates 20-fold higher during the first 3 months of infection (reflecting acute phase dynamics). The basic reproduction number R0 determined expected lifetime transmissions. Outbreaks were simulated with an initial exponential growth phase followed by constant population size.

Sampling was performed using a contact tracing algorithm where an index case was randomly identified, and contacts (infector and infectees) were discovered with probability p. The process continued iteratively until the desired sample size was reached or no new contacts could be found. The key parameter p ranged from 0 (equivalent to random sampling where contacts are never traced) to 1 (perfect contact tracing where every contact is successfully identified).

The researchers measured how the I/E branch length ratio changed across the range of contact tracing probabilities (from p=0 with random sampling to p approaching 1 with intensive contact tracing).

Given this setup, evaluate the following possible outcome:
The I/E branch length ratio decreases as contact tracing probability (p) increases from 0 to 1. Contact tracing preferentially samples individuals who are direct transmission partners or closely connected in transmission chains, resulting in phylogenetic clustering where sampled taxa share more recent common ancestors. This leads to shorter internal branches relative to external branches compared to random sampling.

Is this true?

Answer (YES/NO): NO